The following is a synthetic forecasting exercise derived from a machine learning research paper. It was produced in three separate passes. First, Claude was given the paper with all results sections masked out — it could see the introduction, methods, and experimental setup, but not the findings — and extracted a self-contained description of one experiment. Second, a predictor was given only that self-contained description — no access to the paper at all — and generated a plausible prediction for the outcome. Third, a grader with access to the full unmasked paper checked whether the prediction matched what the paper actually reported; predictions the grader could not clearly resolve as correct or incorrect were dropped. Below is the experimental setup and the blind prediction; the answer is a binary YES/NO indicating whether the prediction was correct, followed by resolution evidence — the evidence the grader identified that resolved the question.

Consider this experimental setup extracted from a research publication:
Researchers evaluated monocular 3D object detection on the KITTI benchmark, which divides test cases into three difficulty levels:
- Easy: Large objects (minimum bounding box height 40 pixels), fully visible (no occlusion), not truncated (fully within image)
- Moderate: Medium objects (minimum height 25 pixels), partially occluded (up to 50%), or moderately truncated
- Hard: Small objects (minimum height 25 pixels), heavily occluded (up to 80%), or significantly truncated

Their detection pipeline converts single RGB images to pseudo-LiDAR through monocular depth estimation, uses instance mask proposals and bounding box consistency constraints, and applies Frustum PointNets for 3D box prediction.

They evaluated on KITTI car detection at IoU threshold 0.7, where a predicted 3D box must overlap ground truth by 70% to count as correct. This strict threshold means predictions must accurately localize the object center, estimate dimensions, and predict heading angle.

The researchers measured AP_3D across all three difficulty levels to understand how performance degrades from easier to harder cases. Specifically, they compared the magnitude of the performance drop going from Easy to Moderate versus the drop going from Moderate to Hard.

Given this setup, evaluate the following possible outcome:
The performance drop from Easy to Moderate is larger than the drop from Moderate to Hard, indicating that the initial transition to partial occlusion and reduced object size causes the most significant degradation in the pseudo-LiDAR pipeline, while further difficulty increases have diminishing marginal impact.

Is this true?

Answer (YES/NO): YES